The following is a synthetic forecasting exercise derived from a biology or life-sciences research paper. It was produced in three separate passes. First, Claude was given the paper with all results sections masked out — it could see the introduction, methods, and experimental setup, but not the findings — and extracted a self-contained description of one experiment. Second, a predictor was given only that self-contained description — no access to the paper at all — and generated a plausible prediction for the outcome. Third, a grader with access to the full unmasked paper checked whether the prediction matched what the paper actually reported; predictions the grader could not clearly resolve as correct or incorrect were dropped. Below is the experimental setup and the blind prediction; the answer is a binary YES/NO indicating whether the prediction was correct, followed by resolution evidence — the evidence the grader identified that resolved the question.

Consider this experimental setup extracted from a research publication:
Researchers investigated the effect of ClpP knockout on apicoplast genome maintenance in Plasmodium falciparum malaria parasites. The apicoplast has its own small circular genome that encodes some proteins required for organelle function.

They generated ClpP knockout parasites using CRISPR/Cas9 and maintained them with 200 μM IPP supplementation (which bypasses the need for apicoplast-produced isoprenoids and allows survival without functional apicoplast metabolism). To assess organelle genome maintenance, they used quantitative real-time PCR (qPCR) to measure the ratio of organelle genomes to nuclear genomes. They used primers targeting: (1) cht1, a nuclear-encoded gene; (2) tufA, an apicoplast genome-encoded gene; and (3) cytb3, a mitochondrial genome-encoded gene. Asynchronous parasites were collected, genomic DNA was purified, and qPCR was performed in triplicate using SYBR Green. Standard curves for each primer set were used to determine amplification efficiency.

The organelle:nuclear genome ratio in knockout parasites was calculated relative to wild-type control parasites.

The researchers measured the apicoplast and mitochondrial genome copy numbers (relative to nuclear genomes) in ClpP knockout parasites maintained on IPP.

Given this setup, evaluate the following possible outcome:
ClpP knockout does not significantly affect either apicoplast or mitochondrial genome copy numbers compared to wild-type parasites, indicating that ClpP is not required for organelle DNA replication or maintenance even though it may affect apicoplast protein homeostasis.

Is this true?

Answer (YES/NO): NO